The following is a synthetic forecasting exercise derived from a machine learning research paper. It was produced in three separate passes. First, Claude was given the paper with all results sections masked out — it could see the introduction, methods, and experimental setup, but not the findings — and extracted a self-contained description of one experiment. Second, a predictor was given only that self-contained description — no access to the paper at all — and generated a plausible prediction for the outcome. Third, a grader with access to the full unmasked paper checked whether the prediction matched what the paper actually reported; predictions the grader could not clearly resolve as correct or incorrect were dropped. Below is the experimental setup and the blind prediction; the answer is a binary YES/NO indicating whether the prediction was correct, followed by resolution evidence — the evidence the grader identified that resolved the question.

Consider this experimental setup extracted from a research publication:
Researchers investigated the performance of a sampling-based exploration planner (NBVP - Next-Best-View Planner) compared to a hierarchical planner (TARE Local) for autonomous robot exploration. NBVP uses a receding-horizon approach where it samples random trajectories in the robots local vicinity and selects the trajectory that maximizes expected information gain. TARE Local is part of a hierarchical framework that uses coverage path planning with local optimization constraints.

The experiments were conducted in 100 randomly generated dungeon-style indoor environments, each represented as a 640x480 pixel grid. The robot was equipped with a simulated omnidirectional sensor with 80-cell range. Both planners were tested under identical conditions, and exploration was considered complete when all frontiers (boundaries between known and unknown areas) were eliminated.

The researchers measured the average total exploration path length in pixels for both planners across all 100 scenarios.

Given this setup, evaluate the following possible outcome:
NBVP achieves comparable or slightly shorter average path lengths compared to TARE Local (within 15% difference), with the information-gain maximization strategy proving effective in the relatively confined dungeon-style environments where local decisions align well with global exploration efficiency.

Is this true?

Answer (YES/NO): NO